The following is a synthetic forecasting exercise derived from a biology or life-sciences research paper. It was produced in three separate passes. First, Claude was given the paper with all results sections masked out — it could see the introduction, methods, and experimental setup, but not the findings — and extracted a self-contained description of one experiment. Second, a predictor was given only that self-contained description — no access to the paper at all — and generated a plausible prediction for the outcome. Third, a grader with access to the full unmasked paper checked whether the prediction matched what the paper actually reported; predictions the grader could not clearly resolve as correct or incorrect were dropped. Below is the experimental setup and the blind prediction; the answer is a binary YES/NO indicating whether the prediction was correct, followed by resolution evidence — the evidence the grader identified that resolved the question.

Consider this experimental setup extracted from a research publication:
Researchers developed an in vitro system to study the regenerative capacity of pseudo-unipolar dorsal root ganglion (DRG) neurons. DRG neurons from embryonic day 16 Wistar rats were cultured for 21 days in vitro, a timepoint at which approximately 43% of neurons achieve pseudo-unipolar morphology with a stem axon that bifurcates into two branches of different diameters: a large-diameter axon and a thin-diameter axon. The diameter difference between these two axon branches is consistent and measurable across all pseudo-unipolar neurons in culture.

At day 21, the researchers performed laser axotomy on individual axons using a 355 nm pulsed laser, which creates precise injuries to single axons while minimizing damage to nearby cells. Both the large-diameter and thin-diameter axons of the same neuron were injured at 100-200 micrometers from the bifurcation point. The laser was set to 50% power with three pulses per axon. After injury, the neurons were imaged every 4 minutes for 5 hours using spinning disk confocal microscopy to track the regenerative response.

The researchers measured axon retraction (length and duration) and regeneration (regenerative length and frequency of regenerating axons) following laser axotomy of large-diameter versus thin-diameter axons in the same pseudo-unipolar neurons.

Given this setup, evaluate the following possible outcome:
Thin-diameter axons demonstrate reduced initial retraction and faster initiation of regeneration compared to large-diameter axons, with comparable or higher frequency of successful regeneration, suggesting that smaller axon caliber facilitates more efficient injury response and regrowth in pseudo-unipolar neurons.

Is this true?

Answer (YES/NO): NO